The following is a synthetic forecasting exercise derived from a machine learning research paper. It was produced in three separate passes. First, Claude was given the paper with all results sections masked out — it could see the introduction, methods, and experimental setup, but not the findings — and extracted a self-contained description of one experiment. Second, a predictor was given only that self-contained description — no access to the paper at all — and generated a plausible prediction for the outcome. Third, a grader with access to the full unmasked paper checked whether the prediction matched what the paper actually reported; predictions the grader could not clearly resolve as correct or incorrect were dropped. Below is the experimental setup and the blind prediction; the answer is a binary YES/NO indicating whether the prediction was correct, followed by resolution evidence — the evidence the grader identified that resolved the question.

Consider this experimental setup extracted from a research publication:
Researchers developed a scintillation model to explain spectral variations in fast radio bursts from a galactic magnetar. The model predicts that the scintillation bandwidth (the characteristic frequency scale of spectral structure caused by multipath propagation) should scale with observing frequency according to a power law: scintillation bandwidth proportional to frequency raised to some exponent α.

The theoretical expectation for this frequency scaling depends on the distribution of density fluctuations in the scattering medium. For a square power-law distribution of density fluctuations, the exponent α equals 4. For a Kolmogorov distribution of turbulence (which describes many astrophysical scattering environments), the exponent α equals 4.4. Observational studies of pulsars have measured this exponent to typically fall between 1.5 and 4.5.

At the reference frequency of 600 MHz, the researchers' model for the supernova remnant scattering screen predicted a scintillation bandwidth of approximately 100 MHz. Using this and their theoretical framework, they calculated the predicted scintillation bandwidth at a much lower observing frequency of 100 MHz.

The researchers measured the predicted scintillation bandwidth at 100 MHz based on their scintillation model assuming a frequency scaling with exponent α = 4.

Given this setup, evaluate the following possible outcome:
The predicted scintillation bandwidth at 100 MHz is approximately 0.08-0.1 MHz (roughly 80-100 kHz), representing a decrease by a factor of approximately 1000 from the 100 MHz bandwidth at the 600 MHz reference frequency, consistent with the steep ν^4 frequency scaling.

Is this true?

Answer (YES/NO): NO